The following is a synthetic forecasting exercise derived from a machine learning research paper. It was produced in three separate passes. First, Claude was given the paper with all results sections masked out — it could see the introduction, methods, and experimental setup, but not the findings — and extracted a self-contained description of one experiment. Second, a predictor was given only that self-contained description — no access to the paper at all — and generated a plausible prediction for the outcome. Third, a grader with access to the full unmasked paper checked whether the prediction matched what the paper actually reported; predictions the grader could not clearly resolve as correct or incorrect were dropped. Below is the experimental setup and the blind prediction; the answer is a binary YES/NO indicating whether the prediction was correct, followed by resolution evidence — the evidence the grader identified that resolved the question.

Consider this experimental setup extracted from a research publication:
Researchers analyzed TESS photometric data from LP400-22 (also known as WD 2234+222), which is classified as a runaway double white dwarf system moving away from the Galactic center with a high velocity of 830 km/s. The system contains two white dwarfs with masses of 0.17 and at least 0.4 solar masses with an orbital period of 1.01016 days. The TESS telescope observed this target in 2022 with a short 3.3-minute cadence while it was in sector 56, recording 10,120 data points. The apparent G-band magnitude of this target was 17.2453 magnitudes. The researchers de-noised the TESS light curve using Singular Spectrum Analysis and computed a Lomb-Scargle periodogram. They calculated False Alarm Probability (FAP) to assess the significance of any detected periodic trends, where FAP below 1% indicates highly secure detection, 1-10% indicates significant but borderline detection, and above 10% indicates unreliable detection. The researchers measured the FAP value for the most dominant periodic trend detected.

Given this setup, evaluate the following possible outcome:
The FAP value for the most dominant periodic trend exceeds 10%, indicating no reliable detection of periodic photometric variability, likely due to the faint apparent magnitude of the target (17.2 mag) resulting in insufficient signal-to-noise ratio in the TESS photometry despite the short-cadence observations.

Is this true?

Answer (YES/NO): NO